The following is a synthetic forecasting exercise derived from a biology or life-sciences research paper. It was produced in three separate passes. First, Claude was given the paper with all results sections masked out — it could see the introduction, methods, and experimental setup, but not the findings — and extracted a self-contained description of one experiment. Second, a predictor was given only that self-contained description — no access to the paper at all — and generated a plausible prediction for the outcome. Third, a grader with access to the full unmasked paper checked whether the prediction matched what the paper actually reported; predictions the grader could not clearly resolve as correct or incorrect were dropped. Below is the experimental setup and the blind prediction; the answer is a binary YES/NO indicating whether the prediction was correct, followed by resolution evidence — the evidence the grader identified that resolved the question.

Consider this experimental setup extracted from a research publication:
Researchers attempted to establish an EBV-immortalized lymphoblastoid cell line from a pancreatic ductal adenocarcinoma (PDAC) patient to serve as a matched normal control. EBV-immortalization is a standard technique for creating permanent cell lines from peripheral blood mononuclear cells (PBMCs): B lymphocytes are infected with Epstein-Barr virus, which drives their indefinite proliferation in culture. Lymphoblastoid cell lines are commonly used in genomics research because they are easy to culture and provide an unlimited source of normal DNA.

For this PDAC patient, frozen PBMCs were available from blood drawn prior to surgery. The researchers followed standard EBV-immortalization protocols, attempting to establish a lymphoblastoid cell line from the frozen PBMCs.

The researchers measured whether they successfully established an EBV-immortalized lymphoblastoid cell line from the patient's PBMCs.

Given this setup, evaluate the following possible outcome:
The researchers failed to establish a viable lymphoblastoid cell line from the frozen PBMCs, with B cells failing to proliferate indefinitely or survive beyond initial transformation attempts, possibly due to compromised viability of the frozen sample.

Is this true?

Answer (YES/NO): YES